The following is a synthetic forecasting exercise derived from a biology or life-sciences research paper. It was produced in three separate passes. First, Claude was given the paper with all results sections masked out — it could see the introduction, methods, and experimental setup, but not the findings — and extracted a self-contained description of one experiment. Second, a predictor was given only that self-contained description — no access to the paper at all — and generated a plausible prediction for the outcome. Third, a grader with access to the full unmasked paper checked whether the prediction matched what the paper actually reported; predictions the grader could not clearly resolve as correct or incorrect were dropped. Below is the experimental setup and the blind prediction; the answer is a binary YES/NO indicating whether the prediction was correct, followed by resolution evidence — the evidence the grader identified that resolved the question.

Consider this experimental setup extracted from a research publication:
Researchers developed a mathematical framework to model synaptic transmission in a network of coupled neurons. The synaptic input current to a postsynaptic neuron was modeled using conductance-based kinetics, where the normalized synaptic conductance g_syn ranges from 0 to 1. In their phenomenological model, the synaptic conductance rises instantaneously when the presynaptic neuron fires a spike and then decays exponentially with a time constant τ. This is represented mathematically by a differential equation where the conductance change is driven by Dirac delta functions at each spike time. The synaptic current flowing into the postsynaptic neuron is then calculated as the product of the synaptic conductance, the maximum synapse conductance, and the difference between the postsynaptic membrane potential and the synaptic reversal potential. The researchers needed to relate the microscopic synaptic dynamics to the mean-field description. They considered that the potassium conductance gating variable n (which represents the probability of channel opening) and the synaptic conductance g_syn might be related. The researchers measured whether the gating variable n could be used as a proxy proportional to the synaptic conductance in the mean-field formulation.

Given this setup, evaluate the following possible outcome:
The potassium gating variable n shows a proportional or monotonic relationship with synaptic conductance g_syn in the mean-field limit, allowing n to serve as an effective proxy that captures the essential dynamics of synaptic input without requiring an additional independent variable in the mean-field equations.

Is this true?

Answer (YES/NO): YES